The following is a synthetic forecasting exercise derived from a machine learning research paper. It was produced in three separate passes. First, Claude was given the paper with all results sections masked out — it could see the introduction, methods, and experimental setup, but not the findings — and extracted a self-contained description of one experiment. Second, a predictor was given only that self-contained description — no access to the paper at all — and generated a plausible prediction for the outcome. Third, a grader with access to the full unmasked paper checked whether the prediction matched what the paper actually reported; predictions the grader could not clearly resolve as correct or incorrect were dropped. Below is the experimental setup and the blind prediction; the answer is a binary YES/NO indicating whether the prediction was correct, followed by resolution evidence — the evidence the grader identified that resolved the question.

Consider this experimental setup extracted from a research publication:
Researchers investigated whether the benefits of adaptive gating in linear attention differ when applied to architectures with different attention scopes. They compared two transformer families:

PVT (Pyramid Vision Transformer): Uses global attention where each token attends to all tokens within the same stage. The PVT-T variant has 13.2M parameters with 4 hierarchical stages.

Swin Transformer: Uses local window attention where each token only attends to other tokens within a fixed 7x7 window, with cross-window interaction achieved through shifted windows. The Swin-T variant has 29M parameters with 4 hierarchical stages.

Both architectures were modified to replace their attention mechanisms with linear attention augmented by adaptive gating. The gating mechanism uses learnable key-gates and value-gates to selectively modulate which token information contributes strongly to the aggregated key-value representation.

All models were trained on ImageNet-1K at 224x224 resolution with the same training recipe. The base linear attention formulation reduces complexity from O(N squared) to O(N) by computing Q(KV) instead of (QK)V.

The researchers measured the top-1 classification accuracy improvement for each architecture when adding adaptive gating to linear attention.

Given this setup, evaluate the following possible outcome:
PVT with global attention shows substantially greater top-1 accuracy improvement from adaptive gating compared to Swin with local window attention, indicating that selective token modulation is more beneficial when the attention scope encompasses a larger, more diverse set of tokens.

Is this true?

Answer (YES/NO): YES